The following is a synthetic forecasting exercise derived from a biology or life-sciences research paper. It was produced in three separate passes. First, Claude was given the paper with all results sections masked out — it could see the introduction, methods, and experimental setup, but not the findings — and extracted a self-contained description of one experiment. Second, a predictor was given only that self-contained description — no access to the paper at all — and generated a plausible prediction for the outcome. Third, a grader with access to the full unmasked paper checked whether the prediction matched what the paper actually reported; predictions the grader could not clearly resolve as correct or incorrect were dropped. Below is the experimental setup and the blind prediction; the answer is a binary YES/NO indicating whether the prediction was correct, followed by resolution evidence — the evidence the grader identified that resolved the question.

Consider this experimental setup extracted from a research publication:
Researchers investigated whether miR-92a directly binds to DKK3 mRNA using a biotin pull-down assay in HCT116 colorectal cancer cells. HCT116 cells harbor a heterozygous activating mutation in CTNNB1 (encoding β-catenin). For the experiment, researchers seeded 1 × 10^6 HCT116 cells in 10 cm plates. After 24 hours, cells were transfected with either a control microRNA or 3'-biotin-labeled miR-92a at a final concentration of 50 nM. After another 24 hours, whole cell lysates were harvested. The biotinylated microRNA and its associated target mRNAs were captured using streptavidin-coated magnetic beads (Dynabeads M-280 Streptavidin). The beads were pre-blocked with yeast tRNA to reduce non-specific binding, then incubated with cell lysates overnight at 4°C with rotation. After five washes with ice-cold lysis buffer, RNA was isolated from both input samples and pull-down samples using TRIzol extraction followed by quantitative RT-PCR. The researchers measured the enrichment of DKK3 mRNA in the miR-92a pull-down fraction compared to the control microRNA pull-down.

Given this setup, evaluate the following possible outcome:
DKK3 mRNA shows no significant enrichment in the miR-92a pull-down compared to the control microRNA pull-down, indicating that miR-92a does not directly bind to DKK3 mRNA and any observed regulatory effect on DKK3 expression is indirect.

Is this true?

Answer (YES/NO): NO